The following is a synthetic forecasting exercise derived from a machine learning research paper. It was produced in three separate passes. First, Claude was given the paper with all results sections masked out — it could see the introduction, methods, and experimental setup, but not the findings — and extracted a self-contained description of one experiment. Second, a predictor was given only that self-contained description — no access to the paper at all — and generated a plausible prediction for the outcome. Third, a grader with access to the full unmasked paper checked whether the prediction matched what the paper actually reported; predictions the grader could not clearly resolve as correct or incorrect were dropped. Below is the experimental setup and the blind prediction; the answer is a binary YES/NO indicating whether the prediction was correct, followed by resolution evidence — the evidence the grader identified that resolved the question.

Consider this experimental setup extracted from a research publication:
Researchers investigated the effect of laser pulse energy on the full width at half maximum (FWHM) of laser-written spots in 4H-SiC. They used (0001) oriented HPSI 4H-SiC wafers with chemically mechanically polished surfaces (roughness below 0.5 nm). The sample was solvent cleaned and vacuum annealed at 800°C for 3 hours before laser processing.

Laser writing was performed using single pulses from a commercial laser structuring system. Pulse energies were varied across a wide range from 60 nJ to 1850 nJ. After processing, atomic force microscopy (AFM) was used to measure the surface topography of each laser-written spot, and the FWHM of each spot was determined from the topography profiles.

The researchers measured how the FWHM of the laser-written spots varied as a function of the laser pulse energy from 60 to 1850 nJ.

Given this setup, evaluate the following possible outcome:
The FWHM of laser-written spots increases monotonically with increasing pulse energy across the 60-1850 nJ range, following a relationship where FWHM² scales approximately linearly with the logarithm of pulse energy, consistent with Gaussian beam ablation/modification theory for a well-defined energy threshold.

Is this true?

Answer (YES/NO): NO